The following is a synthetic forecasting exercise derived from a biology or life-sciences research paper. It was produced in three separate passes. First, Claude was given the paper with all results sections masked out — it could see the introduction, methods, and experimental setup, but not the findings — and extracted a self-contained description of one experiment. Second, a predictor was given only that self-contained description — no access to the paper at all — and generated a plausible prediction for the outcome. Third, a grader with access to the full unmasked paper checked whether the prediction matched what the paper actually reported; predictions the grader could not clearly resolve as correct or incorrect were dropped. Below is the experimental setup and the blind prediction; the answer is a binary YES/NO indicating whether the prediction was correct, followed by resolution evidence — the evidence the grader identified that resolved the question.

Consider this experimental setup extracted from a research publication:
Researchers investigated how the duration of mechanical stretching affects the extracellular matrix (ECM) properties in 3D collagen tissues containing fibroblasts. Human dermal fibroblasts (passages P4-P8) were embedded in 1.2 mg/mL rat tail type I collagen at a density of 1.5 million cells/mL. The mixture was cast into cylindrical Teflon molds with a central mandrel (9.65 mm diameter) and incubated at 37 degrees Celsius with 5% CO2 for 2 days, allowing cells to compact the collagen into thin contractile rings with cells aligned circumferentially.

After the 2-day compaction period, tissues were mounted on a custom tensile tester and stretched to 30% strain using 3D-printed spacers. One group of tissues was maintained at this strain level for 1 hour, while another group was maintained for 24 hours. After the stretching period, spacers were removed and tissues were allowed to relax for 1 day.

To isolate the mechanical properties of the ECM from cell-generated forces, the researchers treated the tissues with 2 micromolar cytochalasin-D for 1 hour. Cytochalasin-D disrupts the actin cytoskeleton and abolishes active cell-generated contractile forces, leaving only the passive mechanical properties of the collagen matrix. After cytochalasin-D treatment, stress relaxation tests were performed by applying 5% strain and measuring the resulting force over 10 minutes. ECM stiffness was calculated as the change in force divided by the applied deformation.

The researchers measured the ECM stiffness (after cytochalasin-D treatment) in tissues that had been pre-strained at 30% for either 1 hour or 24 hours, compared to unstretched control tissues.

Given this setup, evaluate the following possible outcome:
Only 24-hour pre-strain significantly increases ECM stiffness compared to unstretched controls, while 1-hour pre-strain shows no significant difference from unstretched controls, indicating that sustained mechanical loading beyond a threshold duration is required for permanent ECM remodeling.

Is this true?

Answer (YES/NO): NO